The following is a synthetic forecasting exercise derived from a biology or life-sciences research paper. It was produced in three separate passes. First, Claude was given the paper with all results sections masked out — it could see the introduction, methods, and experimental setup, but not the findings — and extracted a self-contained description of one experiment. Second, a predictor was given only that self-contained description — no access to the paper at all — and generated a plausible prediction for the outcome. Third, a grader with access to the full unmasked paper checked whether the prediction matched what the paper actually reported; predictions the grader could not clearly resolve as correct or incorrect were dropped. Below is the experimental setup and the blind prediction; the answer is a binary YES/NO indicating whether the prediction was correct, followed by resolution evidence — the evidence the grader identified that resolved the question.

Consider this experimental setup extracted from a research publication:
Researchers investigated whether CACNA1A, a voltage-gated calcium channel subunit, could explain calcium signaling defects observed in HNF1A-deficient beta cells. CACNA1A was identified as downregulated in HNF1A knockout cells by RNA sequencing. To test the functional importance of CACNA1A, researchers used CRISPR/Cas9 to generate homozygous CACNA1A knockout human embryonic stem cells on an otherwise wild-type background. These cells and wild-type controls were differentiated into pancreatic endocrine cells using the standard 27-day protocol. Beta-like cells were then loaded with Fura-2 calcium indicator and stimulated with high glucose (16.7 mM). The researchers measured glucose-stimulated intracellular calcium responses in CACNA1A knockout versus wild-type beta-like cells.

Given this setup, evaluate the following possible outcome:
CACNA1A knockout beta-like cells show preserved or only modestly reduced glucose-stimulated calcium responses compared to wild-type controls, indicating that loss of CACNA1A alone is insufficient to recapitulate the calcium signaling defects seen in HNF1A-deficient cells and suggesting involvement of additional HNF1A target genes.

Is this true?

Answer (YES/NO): NO